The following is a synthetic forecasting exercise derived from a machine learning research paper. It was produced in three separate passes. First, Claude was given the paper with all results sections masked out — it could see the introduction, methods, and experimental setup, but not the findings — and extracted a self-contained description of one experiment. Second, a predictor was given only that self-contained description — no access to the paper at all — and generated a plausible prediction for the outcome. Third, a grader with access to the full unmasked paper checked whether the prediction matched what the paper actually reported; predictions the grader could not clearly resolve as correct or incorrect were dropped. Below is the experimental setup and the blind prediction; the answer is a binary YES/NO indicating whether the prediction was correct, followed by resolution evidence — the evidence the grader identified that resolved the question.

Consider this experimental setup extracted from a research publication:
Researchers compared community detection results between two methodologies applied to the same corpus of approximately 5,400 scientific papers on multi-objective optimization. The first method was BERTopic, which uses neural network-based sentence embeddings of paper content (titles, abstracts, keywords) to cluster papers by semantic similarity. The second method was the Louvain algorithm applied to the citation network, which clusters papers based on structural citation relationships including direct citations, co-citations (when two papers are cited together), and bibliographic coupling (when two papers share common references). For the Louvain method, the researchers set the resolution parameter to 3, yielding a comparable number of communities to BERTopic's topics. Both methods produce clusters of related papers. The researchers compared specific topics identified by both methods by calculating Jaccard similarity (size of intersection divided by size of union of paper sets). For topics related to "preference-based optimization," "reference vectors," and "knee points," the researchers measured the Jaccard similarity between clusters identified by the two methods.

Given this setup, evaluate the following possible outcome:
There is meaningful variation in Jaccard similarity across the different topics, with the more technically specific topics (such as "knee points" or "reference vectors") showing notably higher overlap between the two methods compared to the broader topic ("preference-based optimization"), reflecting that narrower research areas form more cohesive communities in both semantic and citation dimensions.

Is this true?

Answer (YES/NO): NO